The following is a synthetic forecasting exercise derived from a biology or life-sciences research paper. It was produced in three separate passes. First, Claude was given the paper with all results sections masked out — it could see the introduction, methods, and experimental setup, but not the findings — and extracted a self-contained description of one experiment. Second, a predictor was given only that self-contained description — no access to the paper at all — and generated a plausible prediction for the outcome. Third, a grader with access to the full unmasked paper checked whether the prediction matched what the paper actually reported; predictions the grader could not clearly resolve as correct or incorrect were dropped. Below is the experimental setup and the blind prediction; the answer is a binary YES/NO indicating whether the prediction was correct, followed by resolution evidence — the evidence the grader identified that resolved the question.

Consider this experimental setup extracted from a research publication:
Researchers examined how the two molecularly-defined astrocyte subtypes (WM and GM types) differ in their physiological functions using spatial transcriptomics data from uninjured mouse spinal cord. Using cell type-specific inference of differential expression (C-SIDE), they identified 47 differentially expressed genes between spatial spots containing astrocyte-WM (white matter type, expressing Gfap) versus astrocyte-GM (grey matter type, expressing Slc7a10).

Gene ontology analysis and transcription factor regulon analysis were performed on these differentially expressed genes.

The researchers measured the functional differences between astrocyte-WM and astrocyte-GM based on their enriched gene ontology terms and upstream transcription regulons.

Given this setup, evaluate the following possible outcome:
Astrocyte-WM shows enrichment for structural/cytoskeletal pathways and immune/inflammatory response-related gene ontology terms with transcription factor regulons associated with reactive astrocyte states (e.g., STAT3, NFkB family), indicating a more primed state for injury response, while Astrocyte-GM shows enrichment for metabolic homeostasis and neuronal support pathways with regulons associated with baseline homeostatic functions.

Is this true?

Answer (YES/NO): NO